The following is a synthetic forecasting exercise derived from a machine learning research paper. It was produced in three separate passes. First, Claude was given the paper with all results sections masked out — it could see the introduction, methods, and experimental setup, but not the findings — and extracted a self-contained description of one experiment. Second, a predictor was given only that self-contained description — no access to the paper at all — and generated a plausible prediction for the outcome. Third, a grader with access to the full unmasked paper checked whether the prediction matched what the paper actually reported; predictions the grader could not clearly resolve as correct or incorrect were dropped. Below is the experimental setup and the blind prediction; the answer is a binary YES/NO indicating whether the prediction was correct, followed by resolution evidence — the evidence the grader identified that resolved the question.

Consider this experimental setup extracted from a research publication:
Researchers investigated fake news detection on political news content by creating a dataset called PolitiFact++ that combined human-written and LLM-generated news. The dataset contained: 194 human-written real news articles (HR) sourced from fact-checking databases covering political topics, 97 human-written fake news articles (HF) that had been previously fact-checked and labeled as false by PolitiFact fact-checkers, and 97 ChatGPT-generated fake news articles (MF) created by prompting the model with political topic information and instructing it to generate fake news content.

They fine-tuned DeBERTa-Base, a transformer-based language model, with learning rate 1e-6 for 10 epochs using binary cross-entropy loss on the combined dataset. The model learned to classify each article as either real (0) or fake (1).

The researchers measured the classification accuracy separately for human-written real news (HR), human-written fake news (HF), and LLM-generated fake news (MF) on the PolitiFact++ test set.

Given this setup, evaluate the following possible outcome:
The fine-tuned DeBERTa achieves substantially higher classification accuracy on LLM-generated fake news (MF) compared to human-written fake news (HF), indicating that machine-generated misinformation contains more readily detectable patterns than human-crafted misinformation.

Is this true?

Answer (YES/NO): YES